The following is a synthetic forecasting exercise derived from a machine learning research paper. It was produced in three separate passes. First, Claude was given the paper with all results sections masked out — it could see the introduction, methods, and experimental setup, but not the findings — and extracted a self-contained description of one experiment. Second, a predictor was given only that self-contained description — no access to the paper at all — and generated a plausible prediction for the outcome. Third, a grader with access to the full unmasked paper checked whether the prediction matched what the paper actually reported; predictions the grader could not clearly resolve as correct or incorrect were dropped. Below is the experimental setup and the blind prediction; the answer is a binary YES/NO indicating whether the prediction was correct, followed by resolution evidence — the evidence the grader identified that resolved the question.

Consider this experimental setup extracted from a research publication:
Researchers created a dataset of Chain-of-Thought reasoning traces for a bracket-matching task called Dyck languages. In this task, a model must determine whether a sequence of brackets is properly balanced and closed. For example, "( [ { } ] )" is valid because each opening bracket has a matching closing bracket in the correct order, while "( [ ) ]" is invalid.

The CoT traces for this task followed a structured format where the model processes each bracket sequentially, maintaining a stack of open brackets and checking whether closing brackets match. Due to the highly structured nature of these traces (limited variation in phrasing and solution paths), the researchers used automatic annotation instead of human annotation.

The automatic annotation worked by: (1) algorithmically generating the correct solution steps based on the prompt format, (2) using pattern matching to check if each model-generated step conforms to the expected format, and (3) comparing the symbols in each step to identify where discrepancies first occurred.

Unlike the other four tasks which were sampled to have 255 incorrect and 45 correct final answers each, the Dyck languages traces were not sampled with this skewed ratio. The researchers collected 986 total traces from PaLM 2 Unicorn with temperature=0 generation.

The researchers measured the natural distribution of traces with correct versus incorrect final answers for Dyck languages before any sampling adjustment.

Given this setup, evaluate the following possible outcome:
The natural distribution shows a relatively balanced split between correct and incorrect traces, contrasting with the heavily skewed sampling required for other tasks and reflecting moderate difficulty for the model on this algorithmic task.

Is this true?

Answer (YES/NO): YES